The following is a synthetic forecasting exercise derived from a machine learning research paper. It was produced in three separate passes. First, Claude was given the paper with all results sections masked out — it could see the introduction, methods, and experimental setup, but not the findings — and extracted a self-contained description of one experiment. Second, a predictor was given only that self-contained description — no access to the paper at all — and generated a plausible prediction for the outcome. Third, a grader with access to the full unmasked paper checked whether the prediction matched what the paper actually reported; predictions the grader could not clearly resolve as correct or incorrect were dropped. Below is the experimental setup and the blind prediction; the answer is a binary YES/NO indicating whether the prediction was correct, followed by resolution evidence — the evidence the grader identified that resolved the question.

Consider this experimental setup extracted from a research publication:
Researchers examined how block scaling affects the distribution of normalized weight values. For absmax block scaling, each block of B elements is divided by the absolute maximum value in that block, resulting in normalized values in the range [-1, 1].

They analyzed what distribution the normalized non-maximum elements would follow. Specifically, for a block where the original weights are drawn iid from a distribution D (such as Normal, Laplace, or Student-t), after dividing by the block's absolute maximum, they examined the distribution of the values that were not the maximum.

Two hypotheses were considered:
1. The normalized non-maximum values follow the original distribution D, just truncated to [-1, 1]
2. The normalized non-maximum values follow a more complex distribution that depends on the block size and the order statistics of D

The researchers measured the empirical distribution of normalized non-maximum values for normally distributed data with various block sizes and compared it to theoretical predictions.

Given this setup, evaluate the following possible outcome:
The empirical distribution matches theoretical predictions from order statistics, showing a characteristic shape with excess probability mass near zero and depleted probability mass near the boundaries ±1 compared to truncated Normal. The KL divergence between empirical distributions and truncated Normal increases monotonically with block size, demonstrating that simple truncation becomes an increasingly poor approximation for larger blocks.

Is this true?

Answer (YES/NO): NO